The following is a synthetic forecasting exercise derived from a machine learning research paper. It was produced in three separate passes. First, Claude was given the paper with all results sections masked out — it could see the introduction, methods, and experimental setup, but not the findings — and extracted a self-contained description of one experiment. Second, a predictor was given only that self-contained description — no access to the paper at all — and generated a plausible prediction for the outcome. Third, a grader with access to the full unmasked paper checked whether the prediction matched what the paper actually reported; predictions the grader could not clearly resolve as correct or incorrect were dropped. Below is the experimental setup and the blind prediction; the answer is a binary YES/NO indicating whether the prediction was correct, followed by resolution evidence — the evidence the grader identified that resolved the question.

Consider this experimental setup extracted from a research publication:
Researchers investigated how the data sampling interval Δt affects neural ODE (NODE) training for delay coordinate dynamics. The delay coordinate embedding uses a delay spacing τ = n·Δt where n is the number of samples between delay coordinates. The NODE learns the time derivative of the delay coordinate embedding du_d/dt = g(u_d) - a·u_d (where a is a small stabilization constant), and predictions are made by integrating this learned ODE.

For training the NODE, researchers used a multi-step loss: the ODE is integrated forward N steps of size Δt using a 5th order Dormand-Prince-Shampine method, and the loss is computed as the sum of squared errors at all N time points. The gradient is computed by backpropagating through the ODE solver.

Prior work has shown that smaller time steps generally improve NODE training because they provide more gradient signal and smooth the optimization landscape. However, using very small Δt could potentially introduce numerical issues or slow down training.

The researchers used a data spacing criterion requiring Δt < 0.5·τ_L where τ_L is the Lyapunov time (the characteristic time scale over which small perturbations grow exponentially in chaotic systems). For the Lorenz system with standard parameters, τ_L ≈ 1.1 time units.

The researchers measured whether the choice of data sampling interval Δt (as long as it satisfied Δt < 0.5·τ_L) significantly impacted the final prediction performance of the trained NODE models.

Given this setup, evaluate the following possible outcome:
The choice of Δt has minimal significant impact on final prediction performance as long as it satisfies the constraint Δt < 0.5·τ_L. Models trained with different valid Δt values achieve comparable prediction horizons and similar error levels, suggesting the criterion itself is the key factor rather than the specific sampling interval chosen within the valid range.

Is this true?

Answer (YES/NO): YES